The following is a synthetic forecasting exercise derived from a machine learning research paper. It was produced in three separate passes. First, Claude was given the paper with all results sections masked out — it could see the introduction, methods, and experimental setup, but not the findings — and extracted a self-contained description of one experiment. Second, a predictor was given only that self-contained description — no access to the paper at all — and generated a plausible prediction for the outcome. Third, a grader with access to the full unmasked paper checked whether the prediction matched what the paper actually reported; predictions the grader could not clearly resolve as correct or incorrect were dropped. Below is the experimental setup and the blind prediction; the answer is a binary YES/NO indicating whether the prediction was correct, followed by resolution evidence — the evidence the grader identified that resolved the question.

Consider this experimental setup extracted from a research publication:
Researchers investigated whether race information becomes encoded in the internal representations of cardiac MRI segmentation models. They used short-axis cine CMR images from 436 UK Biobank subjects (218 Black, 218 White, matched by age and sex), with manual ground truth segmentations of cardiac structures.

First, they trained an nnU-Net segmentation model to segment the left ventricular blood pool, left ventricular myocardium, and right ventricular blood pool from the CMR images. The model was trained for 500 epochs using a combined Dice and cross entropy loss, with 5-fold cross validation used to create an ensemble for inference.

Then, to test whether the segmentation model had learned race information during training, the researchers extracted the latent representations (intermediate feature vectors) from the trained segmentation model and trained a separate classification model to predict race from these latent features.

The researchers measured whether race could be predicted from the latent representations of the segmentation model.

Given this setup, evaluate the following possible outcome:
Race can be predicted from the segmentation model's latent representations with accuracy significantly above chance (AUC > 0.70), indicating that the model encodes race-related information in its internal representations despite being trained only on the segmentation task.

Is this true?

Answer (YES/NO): YES